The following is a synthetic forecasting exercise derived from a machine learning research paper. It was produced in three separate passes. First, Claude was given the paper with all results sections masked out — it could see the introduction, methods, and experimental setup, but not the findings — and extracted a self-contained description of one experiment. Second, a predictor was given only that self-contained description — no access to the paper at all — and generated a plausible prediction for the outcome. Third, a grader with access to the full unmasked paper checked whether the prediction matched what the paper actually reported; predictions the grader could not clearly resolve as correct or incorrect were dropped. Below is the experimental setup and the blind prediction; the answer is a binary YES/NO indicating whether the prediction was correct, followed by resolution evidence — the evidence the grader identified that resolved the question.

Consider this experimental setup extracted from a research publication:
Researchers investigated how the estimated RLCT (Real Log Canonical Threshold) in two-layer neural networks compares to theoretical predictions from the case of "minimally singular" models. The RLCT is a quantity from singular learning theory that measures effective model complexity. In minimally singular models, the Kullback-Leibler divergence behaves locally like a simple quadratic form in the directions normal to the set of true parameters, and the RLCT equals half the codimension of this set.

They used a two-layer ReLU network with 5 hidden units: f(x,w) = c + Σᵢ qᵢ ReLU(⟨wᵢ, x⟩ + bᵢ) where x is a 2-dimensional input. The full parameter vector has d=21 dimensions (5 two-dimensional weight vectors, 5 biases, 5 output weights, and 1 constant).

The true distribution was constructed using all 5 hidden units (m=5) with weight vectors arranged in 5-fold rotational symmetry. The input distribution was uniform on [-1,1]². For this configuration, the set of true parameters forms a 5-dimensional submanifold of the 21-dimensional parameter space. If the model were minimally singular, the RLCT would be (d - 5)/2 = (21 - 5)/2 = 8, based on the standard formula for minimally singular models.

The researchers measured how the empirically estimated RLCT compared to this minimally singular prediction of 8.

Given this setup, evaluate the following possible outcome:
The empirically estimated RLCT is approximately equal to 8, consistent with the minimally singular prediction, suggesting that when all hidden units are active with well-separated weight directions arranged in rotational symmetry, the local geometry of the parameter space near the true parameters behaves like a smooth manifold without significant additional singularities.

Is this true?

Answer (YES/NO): NO